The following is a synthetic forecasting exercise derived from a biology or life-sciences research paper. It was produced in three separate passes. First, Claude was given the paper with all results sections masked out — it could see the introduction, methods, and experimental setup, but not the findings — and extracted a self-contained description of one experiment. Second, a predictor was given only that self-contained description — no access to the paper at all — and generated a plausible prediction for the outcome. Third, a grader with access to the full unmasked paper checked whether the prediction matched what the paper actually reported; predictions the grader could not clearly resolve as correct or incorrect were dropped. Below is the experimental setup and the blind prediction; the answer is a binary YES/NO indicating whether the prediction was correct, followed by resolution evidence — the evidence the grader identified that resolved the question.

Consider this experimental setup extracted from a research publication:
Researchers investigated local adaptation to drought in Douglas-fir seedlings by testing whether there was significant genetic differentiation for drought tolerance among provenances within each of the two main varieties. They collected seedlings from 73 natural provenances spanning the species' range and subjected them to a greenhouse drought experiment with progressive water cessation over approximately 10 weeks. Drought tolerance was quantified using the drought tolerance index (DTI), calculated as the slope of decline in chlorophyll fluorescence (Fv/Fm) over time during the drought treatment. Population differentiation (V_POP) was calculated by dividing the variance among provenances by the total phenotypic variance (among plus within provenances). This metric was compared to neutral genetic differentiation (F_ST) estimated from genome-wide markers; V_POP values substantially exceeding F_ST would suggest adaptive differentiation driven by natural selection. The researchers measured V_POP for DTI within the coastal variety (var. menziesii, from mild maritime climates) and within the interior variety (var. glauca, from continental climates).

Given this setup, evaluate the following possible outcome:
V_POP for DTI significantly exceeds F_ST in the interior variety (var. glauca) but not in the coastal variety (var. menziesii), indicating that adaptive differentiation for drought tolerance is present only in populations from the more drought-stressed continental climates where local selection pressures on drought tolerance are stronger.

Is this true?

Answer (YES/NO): NO